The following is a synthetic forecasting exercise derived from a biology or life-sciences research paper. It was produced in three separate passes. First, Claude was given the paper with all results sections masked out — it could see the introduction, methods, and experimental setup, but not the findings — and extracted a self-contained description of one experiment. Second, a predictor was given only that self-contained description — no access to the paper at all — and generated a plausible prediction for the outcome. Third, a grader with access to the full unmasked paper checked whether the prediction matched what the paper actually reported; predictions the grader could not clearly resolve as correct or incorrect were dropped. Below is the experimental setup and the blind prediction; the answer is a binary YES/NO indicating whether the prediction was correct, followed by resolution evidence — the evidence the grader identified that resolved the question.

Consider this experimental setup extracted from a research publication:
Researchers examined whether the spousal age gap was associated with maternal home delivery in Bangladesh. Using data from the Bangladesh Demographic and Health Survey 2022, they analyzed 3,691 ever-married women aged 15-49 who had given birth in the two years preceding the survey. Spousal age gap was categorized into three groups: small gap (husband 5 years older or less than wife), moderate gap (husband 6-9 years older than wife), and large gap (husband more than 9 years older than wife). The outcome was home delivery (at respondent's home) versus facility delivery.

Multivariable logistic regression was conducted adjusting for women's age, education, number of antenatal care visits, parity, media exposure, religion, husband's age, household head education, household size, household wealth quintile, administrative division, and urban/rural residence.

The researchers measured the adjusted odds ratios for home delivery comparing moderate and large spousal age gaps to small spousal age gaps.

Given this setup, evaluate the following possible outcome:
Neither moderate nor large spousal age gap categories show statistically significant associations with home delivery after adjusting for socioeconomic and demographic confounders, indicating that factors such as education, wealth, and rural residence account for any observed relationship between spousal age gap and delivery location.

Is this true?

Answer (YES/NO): YES